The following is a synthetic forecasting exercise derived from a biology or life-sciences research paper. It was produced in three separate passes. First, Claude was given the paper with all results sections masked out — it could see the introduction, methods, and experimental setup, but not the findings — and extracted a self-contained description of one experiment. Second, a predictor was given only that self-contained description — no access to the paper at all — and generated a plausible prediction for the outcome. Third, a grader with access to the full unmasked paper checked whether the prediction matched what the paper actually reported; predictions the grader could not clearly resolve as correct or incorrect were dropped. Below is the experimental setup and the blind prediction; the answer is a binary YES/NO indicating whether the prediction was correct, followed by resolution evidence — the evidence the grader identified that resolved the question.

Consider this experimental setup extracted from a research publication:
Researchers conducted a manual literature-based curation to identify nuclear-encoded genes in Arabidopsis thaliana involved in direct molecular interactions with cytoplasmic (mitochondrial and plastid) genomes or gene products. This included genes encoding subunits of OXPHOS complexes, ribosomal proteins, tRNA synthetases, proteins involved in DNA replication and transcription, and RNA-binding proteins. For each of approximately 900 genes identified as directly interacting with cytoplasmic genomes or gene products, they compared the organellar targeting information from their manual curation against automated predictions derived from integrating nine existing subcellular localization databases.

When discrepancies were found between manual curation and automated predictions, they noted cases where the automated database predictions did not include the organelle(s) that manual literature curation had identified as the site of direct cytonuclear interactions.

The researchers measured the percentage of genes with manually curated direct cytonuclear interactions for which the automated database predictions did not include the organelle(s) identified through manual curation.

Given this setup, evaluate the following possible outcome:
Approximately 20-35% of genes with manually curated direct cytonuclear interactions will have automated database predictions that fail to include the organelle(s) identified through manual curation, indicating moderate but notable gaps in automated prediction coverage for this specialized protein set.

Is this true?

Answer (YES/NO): YES